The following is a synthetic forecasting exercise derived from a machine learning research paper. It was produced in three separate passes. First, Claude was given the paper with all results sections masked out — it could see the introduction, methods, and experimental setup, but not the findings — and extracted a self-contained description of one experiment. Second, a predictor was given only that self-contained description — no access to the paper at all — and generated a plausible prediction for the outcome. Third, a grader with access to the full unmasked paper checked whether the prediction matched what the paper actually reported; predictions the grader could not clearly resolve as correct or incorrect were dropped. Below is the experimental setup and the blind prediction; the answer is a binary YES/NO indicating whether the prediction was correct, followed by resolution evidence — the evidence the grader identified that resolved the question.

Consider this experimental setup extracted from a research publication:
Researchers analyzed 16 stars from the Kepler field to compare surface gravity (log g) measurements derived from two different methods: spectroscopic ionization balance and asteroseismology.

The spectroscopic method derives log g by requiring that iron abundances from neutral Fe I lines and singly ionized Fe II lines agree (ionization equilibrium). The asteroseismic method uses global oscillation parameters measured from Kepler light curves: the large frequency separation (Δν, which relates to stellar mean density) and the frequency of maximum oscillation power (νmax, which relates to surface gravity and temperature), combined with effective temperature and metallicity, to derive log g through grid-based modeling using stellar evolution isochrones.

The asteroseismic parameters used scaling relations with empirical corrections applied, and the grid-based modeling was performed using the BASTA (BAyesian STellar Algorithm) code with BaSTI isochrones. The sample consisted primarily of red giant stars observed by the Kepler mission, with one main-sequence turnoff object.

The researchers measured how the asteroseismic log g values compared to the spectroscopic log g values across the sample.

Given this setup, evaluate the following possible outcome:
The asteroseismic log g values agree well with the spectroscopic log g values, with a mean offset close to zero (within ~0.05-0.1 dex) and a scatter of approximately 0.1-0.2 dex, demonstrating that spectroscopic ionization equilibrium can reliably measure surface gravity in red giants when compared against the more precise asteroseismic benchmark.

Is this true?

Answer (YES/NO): NO